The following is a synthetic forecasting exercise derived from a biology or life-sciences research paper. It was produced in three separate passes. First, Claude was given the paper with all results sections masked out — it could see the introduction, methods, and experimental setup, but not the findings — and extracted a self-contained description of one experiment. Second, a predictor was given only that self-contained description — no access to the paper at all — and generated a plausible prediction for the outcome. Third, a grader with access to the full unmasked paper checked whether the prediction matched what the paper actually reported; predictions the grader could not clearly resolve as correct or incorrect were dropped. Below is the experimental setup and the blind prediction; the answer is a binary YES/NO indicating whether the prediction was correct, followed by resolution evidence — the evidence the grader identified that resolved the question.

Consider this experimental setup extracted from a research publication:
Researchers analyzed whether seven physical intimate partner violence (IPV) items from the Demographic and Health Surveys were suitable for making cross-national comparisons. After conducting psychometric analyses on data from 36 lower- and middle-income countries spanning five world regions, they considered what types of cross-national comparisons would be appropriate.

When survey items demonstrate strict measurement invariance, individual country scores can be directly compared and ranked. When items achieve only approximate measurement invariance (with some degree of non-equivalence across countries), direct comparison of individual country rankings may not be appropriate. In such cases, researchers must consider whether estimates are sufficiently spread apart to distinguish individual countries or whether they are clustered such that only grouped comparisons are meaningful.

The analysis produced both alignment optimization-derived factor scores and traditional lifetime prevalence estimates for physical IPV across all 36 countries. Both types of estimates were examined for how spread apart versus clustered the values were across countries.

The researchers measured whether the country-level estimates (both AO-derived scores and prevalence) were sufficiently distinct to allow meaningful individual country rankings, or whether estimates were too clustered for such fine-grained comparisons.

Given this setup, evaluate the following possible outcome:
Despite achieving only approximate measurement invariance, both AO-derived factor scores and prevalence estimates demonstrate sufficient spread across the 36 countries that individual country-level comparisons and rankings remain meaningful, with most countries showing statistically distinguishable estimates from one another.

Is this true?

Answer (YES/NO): NO